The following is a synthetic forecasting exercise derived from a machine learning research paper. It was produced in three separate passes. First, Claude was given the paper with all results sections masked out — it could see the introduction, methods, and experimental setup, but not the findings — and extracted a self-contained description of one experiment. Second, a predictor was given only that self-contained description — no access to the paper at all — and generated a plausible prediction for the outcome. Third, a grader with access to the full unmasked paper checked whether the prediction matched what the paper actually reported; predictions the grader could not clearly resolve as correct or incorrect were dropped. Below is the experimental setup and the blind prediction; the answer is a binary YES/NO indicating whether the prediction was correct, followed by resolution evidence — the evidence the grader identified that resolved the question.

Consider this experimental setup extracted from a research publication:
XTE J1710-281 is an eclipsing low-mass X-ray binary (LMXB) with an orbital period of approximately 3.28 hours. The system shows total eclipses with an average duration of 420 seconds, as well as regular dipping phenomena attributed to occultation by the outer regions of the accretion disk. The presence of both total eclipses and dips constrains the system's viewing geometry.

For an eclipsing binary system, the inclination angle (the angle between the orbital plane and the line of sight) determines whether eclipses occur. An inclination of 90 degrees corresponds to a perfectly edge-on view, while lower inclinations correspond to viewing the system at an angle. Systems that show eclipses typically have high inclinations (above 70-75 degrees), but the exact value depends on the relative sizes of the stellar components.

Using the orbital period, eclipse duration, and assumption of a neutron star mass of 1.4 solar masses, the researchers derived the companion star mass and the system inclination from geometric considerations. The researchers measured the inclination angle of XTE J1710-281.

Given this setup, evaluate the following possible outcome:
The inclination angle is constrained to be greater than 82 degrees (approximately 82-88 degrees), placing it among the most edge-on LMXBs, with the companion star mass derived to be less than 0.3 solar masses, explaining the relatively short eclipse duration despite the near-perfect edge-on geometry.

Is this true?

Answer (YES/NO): NO